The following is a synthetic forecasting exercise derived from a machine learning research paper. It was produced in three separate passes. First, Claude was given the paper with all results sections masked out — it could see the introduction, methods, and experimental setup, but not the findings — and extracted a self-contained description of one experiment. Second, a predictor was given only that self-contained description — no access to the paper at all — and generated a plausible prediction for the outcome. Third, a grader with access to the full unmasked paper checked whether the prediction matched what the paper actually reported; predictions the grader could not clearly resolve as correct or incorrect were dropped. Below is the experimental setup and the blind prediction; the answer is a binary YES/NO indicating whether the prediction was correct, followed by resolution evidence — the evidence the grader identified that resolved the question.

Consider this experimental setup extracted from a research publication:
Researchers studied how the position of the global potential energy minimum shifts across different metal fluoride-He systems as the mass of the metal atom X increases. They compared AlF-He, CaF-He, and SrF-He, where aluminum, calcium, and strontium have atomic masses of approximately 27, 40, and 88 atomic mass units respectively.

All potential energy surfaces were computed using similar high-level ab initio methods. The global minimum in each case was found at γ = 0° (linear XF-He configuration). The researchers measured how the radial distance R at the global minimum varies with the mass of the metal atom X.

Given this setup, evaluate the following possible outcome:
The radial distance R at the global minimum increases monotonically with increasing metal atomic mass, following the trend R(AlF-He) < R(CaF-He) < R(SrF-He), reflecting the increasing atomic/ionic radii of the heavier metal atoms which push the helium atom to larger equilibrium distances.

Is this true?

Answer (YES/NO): NO